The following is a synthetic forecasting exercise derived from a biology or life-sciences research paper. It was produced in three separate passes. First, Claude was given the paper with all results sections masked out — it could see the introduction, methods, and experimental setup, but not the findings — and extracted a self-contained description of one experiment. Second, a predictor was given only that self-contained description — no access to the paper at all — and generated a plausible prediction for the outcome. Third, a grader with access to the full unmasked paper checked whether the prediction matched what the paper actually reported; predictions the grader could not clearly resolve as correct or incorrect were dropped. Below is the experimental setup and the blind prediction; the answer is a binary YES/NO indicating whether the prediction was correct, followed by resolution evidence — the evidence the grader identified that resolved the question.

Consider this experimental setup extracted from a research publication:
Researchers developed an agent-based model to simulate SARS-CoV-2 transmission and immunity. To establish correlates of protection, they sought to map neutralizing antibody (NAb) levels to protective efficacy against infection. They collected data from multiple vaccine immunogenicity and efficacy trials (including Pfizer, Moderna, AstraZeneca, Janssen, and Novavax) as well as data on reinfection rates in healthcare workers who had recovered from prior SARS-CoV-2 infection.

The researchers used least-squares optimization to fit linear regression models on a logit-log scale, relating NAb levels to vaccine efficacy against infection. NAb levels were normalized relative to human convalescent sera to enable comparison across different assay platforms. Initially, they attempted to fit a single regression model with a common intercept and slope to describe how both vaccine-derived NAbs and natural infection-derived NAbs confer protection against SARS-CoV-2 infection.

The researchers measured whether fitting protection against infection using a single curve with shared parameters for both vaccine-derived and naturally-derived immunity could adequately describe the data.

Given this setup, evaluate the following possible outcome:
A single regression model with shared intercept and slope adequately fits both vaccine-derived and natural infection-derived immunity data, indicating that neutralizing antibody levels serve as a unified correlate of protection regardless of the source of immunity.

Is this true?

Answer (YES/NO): NO